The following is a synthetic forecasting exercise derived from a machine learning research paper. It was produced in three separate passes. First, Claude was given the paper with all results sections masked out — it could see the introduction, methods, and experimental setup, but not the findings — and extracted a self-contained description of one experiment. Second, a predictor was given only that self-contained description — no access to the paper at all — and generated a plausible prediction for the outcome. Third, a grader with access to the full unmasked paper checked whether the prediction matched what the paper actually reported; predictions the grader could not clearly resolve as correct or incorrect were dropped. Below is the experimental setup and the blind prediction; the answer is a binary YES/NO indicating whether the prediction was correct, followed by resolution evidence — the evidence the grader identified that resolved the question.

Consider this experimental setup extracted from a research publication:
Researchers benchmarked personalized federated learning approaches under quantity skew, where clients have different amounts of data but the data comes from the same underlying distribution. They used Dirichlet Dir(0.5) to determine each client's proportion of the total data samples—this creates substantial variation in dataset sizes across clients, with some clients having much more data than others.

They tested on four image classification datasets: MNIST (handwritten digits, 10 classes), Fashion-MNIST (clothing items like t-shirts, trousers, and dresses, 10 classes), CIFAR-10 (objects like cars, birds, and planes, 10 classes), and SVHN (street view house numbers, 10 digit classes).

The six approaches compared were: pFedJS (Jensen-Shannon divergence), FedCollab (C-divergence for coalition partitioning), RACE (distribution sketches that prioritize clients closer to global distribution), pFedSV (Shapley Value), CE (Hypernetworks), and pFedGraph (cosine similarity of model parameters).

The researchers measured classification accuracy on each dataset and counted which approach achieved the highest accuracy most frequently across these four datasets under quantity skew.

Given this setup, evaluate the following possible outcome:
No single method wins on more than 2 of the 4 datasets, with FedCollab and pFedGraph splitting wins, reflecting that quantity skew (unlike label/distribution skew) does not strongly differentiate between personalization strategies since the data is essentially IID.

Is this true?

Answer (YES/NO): NO